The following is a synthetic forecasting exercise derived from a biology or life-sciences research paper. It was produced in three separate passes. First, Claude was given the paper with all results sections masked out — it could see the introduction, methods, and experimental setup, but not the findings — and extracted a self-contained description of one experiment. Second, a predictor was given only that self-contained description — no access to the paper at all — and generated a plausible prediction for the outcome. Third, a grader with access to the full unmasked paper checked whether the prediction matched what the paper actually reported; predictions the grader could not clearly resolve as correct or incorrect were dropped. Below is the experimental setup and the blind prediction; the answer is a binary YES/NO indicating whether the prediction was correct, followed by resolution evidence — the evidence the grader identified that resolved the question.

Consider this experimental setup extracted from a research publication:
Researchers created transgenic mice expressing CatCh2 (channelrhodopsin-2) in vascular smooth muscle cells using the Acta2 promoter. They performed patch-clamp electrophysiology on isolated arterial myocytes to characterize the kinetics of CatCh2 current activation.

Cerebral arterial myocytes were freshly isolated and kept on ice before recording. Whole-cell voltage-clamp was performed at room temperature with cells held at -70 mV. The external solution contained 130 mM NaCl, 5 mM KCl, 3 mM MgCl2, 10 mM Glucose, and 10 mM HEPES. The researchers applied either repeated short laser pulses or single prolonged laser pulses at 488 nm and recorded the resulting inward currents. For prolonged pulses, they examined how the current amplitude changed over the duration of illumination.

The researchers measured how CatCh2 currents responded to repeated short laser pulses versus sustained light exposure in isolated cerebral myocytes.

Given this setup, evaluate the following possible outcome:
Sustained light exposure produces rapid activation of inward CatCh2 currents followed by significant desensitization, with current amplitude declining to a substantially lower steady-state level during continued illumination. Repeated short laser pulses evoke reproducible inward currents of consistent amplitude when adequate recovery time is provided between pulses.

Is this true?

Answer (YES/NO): YES